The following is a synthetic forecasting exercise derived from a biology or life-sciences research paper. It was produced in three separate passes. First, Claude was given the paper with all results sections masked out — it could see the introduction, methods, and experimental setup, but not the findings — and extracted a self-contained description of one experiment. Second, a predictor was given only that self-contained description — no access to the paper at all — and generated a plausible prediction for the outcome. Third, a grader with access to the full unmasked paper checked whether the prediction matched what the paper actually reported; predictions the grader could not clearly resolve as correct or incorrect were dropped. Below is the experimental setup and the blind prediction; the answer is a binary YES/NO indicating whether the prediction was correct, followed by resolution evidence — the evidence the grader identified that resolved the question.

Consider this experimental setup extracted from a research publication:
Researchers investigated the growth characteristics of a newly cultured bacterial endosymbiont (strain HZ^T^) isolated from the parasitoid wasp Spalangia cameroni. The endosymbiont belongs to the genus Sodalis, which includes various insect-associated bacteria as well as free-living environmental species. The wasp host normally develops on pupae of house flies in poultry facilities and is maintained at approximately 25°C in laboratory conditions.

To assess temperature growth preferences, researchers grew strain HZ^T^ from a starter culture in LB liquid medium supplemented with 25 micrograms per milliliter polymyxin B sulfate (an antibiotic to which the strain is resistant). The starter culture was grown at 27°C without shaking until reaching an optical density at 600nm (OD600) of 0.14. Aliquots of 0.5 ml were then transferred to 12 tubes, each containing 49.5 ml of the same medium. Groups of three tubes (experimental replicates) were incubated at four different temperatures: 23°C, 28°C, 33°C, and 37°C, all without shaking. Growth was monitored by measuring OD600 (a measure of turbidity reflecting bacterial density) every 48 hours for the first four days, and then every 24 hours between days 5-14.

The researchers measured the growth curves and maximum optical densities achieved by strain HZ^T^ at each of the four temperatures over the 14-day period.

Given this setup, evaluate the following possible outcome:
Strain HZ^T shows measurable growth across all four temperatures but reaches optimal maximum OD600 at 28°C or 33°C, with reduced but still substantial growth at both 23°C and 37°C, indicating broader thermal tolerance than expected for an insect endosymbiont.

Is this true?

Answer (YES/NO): NO